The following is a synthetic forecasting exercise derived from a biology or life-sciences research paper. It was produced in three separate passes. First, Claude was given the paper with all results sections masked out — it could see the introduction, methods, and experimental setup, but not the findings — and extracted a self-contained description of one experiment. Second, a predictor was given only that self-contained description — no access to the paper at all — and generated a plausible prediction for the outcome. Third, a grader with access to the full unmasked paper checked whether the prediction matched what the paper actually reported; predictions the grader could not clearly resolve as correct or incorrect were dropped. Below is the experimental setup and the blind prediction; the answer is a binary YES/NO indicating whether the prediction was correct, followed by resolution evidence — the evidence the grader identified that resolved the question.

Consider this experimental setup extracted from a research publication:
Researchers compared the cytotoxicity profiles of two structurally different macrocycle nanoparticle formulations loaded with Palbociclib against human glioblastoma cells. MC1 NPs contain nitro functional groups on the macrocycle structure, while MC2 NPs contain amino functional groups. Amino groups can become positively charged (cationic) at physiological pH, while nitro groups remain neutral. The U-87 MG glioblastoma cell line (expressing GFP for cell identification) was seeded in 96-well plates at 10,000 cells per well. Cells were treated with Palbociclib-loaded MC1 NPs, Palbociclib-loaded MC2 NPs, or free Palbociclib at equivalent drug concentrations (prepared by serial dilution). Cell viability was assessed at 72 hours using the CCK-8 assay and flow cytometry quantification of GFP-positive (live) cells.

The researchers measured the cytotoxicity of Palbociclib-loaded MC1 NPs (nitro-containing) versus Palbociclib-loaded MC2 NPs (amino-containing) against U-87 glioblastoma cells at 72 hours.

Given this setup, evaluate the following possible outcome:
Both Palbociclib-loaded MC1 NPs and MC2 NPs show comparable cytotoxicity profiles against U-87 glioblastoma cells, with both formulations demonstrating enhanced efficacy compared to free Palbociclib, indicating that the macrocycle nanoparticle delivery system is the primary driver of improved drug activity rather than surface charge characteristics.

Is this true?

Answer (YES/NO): NO